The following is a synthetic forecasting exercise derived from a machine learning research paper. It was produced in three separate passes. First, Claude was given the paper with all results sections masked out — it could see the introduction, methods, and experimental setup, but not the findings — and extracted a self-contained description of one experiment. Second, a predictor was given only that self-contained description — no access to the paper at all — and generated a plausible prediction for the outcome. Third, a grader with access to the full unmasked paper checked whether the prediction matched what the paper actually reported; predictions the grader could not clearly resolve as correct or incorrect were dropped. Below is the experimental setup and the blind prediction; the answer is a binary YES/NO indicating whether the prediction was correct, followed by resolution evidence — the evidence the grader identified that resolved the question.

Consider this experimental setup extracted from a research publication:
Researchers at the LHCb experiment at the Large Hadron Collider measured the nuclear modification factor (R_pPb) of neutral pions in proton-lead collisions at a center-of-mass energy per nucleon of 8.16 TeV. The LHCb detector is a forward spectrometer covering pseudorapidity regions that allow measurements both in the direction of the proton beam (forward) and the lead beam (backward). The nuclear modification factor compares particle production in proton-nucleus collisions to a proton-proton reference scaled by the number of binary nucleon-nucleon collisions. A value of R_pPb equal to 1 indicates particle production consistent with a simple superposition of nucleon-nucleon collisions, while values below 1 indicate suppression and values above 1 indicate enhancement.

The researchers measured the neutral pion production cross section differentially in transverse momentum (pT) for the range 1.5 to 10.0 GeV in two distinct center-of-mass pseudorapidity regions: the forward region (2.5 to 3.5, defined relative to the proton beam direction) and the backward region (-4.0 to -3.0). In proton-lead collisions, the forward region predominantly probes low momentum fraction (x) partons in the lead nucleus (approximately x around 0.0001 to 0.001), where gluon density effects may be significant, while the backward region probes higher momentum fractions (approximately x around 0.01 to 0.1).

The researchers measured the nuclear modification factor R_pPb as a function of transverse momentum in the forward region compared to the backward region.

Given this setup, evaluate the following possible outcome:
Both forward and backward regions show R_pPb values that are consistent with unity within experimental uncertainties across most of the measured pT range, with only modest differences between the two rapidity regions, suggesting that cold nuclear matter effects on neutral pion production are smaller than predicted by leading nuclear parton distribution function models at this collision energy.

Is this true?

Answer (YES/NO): NO